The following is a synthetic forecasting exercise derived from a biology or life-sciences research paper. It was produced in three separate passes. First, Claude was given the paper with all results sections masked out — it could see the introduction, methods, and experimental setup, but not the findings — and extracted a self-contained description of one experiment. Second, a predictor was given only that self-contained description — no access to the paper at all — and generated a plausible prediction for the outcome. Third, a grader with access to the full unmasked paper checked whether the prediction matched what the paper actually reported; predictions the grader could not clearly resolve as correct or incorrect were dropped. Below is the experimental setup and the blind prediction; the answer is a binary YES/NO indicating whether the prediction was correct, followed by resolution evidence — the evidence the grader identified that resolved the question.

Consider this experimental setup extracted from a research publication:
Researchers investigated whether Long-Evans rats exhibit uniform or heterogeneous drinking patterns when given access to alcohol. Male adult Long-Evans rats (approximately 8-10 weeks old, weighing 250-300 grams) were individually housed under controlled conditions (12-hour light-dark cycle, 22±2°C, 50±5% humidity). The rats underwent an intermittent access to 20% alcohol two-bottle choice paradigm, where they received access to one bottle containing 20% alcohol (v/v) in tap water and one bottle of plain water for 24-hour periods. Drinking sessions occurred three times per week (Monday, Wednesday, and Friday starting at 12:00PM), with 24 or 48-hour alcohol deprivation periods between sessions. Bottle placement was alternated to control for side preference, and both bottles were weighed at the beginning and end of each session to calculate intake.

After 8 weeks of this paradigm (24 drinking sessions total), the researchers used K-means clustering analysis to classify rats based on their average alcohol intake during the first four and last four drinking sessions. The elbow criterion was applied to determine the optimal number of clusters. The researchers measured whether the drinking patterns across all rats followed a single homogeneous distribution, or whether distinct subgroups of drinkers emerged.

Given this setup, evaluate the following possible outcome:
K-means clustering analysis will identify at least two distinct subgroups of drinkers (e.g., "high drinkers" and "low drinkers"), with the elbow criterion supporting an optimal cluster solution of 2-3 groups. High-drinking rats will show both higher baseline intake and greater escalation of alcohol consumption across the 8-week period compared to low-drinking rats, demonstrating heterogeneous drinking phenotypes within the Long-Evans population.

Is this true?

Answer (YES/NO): NO